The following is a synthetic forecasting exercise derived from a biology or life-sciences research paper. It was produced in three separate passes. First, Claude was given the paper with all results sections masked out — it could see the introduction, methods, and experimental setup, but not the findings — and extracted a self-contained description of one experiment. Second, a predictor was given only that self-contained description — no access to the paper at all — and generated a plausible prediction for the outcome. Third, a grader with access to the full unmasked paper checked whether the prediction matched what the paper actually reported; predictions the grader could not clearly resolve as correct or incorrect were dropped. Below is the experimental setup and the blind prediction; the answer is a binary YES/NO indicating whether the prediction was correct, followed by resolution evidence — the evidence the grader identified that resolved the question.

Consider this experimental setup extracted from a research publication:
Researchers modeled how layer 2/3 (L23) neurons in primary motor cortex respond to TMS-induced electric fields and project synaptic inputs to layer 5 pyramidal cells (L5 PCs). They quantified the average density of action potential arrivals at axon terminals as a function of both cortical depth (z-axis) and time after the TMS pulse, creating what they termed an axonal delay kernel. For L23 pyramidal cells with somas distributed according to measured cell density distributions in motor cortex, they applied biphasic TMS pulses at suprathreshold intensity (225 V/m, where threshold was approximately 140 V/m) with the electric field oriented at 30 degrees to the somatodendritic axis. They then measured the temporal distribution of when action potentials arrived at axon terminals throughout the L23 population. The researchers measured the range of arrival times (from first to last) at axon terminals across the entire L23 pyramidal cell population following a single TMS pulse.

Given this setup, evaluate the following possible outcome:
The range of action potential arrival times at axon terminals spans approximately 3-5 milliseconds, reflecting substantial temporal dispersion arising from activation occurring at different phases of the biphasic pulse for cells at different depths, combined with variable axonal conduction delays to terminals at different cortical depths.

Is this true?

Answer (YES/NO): NO